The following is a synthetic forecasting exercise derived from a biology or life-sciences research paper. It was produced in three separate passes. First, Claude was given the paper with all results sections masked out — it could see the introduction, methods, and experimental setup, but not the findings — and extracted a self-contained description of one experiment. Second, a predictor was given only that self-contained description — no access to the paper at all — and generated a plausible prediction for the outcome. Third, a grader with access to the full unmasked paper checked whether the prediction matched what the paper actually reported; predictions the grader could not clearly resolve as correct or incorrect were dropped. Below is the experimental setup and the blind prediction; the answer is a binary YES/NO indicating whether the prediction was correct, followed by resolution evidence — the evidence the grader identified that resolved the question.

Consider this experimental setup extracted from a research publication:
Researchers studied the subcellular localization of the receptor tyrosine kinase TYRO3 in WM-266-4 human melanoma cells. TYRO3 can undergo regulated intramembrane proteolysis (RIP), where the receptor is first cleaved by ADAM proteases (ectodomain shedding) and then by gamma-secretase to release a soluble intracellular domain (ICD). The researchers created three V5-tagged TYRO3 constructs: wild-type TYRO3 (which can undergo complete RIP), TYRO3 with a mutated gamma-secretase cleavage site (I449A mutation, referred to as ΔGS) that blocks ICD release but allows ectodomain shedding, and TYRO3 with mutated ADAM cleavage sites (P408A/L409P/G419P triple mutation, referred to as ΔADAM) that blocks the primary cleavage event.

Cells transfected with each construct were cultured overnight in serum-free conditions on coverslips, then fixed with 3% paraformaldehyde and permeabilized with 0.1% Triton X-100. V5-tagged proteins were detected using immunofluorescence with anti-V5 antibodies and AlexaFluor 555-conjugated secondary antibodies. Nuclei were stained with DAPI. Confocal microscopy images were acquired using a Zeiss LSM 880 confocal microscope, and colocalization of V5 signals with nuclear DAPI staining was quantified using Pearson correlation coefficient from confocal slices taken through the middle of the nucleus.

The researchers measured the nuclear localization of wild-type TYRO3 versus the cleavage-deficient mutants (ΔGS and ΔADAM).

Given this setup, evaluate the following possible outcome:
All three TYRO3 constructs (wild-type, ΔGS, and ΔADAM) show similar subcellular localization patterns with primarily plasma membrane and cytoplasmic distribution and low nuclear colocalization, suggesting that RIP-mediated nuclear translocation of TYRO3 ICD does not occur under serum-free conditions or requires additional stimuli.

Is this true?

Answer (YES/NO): NO